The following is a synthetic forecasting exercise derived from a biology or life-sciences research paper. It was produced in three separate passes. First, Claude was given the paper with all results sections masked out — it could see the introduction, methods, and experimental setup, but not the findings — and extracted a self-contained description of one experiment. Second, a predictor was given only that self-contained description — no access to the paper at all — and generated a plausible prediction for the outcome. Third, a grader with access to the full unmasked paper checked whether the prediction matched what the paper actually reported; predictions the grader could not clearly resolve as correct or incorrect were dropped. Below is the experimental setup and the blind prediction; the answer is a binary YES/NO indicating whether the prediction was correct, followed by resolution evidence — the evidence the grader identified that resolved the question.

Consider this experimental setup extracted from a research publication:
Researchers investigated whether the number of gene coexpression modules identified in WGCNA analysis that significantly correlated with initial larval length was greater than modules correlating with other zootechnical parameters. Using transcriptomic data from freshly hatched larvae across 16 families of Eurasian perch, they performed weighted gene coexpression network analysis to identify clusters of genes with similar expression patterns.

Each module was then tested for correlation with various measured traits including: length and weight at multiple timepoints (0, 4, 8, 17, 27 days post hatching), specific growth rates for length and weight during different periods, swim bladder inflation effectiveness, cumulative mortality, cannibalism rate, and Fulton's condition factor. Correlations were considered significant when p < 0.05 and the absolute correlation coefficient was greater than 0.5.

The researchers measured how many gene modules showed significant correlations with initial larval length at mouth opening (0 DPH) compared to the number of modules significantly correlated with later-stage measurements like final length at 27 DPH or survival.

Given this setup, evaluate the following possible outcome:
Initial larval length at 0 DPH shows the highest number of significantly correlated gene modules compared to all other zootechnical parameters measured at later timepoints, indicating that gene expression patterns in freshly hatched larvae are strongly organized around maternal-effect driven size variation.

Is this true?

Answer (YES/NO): YES